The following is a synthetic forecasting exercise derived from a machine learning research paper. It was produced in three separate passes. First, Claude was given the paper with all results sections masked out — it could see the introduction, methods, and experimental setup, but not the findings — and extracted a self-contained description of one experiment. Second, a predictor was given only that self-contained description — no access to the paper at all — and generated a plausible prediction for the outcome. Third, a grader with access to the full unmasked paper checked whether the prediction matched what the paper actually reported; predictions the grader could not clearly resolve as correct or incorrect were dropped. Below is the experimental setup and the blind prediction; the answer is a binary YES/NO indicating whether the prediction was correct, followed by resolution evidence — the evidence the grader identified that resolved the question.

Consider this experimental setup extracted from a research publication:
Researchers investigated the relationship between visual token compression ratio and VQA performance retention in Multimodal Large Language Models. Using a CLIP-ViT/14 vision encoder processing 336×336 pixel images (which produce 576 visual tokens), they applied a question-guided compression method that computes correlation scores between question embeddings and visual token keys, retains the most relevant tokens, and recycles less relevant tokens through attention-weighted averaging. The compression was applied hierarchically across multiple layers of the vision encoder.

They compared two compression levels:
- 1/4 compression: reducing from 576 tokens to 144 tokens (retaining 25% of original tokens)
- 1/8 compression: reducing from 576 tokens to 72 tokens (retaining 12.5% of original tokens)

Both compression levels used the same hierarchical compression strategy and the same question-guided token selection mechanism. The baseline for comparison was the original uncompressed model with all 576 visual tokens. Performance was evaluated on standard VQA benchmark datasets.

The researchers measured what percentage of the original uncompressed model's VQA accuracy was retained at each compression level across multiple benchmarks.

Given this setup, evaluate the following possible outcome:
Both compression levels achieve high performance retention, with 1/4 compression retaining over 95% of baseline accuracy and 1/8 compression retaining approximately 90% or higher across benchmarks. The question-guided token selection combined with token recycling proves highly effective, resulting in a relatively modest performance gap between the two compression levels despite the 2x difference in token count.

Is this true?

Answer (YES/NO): YES